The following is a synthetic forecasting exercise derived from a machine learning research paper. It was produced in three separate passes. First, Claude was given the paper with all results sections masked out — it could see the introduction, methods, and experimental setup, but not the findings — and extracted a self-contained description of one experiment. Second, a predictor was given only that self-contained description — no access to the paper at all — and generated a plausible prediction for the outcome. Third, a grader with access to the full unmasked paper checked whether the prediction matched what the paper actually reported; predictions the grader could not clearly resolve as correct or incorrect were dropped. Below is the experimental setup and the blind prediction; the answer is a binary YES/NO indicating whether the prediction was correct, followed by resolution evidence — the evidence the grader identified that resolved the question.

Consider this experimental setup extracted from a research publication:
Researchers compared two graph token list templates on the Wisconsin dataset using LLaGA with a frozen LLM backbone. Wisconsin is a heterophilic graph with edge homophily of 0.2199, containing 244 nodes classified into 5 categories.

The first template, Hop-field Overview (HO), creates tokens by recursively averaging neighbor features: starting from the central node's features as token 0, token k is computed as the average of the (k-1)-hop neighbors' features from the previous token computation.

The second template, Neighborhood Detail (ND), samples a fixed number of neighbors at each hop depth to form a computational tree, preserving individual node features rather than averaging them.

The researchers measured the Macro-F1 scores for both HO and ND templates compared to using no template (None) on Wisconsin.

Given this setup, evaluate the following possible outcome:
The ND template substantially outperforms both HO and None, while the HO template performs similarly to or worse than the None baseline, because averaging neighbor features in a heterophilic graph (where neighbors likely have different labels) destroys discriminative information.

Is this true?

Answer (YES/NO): NO